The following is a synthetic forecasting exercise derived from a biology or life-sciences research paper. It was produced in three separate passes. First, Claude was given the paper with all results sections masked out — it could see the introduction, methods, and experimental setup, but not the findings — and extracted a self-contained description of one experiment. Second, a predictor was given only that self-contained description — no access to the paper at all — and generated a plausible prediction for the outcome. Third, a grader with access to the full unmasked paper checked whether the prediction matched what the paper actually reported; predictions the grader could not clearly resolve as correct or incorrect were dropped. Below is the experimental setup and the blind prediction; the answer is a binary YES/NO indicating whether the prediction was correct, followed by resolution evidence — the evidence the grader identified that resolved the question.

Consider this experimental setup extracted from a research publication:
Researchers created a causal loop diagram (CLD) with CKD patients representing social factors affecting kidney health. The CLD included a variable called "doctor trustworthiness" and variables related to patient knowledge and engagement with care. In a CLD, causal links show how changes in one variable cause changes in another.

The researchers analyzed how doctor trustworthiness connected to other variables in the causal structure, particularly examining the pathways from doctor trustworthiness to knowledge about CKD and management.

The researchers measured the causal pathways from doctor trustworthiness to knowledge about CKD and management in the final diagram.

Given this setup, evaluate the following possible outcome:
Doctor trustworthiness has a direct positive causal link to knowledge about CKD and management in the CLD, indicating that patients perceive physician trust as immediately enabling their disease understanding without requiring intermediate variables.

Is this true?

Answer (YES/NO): NO